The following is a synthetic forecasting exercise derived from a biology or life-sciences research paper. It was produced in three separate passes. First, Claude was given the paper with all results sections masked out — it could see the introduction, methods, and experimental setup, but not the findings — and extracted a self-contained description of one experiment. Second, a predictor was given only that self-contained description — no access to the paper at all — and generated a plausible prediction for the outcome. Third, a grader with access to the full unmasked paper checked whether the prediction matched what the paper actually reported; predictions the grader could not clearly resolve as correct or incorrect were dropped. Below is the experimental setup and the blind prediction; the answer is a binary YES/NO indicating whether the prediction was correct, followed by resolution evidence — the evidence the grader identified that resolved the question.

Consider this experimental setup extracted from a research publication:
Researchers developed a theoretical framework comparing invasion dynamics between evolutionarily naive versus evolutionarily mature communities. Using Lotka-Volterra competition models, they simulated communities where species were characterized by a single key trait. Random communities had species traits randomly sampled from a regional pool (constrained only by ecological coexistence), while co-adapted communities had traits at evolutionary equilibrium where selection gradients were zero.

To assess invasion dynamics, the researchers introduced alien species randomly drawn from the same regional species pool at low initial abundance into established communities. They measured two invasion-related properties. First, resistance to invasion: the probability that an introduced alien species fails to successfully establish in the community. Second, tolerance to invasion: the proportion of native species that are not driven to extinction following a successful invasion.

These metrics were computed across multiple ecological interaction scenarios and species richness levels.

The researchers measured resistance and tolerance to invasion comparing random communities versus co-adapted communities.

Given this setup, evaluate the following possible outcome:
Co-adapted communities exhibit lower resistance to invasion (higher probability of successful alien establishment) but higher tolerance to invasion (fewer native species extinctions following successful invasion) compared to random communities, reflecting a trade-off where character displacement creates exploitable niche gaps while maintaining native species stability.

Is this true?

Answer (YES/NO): NO